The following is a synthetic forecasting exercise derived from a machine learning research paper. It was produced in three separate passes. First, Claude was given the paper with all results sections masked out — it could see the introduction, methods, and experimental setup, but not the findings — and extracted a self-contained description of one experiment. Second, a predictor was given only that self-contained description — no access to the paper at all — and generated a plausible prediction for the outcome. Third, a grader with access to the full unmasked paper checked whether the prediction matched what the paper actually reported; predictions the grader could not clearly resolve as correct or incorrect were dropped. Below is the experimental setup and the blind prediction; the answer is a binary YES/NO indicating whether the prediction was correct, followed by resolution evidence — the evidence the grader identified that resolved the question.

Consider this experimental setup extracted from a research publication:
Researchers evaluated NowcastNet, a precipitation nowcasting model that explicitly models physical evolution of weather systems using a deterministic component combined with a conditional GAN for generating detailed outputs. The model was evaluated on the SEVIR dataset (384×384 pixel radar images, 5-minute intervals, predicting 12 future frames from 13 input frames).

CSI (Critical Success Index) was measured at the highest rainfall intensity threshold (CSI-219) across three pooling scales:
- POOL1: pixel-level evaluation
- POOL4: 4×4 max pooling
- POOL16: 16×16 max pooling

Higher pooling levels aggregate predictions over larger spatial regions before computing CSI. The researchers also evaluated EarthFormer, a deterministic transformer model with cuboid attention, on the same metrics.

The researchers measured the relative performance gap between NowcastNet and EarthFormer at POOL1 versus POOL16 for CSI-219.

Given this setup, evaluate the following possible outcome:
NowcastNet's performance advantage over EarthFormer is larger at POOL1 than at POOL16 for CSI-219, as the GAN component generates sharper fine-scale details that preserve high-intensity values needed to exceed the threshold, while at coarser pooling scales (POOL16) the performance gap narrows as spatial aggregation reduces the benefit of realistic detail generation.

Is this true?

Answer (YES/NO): NO